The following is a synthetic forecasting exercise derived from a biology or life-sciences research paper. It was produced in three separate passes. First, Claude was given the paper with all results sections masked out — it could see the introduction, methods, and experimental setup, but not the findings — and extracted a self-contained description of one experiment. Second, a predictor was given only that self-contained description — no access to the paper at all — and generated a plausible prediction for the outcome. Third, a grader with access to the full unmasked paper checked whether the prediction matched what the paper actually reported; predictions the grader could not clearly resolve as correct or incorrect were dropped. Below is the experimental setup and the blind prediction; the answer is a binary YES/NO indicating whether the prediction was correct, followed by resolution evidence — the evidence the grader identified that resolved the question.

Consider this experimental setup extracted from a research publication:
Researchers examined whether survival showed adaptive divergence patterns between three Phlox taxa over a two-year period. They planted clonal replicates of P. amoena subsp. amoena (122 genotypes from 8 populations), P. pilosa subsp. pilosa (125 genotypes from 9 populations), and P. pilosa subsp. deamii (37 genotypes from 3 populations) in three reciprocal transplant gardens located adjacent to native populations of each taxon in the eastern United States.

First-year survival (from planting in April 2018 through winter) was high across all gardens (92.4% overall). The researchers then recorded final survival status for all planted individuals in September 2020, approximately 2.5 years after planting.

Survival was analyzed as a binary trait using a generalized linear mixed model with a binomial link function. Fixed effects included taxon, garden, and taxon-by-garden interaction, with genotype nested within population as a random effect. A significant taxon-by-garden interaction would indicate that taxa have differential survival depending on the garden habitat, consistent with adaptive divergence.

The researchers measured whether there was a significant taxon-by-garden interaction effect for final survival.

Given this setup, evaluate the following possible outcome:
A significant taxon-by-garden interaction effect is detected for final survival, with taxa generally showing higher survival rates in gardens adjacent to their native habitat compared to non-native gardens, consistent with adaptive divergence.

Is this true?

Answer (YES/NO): YES